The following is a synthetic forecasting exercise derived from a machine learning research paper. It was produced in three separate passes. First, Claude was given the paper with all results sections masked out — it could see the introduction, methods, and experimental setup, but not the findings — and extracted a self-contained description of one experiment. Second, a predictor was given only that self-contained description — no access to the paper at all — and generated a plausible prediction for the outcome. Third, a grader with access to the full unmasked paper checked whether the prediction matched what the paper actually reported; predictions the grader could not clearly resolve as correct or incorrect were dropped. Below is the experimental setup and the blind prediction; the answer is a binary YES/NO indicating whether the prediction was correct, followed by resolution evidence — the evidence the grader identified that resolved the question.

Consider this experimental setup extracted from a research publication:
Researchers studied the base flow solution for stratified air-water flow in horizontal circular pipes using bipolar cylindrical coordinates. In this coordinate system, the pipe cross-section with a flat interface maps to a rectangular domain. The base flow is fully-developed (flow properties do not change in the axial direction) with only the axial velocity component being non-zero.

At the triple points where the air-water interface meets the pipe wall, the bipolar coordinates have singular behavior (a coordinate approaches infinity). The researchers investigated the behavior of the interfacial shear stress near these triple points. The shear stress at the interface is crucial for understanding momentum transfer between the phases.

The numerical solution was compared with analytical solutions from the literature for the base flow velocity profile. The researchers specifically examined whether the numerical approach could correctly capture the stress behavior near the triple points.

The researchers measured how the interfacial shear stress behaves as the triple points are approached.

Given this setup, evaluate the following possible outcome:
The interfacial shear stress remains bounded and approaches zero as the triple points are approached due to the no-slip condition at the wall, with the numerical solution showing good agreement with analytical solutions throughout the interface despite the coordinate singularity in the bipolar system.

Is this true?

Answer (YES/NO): NO